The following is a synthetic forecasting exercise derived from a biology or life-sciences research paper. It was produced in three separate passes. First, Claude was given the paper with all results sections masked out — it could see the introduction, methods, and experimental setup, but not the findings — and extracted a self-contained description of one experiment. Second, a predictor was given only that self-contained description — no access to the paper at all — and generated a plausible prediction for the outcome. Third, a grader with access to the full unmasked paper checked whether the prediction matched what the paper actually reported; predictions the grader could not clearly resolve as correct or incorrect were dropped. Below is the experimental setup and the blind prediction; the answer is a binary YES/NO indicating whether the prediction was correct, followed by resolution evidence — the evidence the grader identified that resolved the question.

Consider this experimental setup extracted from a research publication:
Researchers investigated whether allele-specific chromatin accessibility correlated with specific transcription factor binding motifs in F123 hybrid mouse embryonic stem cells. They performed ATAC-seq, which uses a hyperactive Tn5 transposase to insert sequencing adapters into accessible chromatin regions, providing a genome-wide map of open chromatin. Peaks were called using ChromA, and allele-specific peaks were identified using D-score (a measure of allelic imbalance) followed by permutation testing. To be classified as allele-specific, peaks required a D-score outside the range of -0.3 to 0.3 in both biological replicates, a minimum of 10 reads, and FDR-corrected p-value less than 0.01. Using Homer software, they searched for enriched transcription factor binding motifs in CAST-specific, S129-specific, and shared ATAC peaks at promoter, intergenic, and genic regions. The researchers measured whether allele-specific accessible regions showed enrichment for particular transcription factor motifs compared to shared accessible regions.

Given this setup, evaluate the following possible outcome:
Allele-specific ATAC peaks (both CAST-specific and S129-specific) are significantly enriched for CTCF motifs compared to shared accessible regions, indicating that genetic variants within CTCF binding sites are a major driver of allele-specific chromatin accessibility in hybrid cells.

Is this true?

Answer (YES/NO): NO